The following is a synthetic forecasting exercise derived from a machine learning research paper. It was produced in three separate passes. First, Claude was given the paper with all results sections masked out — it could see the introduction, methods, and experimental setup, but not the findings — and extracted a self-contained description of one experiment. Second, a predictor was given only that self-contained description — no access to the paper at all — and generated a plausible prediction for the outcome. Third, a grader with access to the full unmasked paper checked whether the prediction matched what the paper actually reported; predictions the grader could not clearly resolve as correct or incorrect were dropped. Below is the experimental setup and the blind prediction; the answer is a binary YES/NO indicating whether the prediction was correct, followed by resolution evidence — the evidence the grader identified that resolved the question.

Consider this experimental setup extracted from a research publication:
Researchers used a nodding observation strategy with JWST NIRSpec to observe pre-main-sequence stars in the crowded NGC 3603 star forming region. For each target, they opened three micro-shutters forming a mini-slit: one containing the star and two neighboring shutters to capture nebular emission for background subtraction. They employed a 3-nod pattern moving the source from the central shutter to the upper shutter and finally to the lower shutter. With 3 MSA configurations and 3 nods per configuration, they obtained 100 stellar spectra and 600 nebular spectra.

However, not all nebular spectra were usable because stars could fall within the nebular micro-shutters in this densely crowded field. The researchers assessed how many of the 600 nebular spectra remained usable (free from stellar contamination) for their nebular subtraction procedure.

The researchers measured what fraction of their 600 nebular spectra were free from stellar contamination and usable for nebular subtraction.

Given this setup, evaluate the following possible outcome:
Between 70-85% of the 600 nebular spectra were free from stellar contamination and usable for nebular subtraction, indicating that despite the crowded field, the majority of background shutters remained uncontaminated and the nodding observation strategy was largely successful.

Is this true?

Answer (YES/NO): YES